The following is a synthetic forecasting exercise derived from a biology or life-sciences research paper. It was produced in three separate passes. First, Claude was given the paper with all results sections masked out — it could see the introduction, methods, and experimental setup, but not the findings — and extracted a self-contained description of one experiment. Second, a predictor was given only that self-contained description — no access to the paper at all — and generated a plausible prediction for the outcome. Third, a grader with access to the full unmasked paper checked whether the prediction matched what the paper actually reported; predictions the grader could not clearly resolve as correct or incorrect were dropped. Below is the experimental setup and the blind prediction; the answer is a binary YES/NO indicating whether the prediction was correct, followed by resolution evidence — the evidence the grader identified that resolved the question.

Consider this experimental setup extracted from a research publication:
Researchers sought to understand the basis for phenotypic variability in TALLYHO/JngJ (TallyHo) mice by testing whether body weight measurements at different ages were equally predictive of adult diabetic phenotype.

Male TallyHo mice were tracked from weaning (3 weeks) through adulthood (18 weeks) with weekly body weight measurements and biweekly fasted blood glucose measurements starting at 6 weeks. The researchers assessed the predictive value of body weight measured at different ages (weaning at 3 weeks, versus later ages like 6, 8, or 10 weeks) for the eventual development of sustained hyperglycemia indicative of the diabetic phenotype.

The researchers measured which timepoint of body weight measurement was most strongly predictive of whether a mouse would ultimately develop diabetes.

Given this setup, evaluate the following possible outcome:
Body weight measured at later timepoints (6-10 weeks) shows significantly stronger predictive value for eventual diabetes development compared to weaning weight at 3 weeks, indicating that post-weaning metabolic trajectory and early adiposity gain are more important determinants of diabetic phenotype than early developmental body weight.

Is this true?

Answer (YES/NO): NO